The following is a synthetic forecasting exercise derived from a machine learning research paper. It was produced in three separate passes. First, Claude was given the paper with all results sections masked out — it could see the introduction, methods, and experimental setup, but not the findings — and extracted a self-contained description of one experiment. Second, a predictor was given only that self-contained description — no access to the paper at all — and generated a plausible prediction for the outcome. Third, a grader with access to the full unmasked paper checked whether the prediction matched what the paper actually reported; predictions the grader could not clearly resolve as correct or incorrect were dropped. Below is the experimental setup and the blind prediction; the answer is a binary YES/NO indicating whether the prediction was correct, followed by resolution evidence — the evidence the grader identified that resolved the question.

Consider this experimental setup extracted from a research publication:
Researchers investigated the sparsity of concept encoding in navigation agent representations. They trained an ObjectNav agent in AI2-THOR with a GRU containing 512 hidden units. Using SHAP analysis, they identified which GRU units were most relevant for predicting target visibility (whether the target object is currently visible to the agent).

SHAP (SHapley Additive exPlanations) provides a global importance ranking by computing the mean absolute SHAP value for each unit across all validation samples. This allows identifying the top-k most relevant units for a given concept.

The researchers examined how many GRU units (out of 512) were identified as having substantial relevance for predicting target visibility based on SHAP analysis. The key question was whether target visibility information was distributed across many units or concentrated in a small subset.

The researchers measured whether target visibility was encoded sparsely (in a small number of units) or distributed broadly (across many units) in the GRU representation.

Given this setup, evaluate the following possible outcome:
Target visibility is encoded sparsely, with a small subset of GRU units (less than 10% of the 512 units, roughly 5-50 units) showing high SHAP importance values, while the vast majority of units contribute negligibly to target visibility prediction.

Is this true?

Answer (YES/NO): YES